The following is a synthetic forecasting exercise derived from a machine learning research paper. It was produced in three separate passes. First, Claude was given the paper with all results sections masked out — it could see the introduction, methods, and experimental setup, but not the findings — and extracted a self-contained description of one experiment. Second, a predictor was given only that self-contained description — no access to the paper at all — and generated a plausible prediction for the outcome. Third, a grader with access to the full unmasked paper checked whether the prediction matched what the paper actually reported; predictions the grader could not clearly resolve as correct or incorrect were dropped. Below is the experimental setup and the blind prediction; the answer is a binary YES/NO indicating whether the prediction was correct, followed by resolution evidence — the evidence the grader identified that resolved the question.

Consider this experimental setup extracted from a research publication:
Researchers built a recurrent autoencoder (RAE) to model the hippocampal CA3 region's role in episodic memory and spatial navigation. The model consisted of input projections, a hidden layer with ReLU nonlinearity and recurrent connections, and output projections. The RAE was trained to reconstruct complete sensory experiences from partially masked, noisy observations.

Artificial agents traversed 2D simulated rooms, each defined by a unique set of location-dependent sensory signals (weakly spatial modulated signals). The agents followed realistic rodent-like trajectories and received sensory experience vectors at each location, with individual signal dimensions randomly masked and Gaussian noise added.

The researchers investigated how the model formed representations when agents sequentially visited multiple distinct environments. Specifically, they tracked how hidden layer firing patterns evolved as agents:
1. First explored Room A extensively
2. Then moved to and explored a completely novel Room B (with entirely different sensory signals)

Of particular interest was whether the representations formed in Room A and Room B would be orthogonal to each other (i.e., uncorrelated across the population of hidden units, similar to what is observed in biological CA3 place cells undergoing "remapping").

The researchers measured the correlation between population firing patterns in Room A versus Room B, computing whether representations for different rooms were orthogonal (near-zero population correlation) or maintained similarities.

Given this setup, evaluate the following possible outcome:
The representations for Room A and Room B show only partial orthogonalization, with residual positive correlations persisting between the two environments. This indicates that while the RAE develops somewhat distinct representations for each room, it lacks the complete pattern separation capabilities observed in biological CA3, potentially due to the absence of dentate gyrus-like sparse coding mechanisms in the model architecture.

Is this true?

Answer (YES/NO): NO